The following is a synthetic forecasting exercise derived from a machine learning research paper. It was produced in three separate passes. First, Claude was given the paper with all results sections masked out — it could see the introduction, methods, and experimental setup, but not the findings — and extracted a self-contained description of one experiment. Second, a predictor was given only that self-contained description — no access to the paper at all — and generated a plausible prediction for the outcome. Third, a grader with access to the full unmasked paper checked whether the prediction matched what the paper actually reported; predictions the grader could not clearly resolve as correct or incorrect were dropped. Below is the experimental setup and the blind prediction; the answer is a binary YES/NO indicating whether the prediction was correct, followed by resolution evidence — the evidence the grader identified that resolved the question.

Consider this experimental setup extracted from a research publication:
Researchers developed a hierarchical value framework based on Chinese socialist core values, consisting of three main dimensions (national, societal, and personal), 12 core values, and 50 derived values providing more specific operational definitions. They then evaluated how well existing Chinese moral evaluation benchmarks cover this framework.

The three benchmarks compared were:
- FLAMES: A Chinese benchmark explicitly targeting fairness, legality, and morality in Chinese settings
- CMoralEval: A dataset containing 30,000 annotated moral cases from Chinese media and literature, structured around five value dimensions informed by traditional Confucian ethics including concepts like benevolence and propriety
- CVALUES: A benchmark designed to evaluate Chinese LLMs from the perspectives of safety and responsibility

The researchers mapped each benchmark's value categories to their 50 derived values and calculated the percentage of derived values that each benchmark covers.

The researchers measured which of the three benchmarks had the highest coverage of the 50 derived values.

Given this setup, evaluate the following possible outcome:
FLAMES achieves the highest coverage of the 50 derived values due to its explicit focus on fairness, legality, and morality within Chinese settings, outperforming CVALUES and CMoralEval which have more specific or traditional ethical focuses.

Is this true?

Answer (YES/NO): NO